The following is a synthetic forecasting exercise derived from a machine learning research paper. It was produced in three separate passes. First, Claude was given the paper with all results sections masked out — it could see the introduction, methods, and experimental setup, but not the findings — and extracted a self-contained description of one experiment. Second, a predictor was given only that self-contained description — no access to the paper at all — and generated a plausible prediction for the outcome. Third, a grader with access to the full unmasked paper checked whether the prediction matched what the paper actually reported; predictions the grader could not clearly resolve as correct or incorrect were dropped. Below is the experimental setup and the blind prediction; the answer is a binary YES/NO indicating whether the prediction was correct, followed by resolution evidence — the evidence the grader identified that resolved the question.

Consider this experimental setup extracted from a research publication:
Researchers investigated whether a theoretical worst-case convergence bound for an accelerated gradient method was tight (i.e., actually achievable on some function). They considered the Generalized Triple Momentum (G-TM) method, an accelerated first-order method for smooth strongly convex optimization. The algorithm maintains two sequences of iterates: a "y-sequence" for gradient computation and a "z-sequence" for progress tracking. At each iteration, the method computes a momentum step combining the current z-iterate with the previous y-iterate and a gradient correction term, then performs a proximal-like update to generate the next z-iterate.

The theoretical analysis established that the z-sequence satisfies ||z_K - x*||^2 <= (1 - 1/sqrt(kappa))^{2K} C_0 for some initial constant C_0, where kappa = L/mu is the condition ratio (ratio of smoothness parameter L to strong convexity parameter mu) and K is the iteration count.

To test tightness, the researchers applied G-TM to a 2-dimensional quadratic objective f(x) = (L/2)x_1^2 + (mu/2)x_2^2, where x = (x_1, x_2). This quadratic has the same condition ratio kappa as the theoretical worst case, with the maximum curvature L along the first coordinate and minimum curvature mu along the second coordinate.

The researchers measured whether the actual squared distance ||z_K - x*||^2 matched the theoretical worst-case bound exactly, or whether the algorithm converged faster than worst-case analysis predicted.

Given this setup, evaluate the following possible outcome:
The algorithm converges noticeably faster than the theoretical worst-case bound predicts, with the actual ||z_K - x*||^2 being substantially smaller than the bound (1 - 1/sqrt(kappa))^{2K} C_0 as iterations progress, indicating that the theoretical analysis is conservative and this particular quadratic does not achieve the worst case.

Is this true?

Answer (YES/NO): NO